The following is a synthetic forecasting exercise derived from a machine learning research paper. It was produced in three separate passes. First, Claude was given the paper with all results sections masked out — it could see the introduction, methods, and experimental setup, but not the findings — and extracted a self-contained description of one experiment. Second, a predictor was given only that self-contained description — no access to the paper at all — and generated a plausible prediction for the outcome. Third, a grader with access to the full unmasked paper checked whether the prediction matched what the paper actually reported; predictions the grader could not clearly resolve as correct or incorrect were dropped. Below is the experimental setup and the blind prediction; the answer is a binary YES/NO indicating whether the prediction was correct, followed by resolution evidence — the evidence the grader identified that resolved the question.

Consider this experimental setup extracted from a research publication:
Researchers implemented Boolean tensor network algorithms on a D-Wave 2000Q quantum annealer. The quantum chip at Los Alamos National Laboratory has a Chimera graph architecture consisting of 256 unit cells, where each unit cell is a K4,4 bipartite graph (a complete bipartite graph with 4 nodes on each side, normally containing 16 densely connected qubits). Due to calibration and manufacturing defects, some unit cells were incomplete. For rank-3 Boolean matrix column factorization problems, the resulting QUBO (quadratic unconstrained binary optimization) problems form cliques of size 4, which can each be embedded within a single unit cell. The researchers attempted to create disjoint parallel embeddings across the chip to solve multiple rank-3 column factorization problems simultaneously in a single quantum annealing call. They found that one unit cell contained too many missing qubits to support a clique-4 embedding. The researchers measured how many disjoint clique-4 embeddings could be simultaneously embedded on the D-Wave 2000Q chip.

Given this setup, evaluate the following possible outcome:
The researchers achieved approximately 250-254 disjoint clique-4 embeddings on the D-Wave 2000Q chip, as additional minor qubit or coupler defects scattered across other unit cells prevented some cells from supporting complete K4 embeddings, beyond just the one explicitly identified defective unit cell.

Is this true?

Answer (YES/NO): NO